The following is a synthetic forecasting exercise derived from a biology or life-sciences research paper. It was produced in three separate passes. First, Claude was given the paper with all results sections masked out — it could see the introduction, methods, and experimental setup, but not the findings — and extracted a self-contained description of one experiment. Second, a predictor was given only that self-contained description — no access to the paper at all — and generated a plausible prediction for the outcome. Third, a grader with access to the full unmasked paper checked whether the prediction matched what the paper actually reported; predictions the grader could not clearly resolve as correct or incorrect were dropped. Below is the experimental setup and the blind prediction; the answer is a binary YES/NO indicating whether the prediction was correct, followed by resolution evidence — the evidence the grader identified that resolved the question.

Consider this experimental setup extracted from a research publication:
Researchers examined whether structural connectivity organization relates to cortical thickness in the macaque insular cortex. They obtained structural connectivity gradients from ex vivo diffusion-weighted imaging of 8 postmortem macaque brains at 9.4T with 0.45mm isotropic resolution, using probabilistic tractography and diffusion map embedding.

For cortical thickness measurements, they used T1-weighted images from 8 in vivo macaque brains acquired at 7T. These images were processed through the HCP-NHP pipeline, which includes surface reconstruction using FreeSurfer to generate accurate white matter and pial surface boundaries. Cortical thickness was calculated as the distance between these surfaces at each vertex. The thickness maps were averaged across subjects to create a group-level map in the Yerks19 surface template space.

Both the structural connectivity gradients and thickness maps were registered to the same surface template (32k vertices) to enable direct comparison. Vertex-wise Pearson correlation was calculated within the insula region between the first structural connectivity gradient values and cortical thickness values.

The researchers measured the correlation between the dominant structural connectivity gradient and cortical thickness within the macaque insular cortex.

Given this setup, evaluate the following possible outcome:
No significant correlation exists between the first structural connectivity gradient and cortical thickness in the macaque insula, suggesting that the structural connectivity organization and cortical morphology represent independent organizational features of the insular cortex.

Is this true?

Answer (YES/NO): NO